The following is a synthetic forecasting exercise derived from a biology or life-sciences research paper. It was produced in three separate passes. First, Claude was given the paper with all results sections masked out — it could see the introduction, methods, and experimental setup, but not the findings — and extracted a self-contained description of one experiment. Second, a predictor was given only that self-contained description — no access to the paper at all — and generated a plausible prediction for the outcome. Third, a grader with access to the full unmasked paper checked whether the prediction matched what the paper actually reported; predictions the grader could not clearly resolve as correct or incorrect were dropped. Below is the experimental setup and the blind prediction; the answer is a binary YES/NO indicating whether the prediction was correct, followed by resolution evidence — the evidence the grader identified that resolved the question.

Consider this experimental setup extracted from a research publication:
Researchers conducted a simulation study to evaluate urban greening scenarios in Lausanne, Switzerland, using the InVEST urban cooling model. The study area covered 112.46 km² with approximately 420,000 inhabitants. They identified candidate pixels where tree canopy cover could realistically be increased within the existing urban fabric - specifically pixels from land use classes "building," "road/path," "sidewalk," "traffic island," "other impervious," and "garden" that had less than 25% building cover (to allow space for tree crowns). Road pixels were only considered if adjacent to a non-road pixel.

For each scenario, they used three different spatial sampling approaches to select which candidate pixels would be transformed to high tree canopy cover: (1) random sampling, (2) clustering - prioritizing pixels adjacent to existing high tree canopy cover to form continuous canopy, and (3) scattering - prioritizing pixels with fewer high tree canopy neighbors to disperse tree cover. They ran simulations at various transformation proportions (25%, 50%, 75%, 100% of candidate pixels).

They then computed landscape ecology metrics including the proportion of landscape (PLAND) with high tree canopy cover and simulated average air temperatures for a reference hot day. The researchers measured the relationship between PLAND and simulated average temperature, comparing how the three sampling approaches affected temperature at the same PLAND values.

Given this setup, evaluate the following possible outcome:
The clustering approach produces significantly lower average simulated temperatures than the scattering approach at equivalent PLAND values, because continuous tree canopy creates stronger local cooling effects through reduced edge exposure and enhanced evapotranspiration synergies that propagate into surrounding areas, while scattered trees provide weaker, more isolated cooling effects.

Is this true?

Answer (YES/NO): NO